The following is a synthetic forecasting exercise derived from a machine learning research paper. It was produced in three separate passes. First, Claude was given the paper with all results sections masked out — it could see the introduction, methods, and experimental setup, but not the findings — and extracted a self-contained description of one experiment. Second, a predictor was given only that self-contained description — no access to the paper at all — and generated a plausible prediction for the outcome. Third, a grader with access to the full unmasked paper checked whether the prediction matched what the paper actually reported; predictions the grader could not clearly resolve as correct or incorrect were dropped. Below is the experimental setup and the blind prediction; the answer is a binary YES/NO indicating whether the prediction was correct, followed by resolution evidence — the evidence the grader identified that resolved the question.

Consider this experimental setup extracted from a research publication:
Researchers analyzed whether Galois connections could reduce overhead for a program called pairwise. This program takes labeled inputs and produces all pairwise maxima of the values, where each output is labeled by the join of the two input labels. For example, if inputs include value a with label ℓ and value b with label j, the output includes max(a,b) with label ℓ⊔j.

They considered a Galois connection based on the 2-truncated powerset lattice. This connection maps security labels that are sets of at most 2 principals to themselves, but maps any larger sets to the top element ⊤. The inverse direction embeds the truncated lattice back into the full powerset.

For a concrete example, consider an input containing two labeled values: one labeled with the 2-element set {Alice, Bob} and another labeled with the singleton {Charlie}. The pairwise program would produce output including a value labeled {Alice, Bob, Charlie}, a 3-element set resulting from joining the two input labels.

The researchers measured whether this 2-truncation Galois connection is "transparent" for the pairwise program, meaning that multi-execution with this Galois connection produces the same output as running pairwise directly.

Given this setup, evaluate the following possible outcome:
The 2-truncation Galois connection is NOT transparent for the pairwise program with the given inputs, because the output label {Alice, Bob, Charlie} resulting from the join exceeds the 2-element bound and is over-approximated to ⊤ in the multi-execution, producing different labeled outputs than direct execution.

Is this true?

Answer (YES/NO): NO